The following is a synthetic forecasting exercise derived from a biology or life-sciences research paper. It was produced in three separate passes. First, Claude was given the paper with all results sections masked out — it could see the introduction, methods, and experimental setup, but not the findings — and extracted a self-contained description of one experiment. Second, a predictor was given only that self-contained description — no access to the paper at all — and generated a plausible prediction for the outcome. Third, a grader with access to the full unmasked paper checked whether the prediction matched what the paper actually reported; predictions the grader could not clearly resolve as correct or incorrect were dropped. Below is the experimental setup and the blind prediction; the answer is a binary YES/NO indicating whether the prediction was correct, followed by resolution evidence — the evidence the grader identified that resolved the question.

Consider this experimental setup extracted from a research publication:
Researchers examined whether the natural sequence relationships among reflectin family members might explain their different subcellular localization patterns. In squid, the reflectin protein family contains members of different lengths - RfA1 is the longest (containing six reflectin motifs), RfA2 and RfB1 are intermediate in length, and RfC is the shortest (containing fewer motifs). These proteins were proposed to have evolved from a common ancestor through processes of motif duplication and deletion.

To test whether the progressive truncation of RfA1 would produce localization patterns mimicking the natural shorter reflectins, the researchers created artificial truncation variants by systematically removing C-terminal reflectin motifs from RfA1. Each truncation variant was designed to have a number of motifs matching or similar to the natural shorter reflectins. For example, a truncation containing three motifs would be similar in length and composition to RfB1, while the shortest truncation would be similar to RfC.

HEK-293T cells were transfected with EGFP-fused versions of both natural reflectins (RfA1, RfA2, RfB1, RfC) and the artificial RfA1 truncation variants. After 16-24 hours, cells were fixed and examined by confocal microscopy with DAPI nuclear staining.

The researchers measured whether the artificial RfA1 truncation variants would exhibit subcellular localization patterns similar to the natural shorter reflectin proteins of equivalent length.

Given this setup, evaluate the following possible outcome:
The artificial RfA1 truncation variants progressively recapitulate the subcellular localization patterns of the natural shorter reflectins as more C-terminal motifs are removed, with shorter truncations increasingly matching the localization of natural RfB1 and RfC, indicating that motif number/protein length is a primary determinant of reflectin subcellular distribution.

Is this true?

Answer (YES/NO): YES